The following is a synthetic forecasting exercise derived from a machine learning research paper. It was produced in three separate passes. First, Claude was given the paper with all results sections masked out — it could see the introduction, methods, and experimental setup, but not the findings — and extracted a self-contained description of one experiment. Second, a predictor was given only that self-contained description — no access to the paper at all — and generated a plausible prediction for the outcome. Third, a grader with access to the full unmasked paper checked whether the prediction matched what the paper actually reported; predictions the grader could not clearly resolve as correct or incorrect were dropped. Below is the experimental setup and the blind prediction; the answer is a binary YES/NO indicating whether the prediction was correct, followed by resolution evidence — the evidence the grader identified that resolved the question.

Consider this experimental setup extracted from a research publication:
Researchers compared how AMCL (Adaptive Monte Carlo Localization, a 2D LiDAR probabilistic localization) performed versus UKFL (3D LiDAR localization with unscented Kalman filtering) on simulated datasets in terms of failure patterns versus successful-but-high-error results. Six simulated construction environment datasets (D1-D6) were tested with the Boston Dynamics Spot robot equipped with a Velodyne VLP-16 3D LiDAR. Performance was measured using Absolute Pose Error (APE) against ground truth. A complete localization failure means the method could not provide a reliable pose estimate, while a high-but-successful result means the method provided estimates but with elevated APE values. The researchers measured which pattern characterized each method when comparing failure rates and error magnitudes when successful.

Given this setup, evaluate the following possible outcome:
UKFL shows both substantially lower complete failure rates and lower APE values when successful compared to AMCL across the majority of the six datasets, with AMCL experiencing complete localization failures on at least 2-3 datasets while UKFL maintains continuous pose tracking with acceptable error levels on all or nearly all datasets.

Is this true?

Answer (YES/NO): YES